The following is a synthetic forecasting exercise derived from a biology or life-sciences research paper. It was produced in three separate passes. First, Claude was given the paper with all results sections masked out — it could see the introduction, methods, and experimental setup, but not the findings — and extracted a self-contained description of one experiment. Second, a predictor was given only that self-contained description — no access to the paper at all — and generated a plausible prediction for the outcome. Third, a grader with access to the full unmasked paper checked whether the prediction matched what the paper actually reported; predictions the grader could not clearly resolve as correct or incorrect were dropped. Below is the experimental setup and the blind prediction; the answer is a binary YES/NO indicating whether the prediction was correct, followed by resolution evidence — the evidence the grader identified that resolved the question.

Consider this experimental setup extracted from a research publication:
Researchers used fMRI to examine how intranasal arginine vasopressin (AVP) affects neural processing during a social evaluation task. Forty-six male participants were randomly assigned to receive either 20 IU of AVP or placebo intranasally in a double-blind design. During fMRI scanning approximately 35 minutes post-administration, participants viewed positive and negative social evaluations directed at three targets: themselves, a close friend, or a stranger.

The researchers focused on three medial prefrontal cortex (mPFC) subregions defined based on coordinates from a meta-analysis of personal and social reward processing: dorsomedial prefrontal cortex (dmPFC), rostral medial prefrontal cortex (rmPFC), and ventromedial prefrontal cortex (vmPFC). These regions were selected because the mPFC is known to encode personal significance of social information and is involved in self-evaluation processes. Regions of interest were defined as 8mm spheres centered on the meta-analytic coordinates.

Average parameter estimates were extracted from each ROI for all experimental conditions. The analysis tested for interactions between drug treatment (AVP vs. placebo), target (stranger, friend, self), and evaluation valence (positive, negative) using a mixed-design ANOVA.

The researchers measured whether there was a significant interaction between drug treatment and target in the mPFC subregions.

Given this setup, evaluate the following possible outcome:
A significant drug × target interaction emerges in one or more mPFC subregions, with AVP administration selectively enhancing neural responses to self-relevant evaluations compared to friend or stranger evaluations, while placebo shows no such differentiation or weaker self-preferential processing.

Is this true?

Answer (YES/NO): NO